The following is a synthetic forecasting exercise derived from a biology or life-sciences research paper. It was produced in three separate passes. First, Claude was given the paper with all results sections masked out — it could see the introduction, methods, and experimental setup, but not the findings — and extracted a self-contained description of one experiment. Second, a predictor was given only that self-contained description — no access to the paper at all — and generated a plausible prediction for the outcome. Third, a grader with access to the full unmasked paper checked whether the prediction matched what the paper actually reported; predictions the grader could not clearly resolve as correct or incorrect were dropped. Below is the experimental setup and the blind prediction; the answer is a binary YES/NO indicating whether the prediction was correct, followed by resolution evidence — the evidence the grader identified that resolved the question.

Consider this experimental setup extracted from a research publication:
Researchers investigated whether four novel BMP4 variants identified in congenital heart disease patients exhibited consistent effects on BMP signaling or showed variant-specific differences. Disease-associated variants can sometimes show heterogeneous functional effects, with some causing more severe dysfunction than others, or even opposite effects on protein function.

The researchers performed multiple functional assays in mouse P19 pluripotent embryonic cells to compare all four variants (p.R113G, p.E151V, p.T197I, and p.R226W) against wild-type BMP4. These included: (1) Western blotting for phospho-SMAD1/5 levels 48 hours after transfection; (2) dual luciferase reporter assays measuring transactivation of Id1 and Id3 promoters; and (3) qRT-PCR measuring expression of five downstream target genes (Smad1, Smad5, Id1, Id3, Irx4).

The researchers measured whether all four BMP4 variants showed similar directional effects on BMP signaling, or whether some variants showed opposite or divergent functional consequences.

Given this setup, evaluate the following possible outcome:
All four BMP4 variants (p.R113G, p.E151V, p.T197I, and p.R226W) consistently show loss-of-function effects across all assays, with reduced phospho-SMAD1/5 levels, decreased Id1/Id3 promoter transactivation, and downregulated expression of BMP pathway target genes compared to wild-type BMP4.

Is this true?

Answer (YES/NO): NO